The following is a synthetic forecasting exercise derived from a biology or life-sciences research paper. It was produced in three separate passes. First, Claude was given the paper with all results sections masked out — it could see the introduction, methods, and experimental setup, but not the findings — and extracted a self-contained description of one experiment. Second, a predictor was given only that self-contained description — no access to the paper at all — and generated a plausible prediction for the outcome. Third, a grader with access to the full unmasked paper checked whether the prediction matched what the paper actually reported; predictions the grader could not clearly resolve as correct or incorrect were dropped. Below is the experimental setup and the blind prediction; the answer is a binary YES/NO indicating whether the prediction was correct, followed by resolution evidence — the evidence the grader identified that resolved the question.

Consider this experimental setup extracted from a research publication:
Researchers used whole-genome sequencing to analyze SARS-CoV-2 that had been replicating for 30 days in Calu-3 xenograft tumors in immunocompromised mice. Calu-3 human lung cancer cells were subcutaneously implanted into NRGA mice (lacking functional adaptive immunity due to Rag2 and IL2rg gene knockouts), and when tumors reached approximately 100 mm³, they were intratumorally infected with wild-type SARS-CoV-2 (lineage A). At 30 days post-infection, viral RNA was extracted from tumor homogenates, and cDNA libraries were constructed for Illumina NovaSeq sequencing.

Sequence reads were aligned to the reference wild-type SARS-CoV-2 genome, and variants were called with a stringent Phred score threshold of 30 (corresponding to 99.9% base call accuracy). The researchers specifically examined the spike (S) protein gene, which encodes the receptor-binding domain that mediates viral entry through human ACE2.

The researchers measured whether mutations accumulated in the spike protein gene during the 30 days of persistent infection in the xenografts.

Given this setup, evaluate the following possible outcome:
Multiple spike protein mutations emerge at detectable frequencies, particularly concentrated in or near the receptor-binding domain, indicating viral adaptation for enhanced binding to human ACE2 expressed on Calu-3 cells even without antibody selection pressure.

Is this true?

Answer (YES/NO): NO